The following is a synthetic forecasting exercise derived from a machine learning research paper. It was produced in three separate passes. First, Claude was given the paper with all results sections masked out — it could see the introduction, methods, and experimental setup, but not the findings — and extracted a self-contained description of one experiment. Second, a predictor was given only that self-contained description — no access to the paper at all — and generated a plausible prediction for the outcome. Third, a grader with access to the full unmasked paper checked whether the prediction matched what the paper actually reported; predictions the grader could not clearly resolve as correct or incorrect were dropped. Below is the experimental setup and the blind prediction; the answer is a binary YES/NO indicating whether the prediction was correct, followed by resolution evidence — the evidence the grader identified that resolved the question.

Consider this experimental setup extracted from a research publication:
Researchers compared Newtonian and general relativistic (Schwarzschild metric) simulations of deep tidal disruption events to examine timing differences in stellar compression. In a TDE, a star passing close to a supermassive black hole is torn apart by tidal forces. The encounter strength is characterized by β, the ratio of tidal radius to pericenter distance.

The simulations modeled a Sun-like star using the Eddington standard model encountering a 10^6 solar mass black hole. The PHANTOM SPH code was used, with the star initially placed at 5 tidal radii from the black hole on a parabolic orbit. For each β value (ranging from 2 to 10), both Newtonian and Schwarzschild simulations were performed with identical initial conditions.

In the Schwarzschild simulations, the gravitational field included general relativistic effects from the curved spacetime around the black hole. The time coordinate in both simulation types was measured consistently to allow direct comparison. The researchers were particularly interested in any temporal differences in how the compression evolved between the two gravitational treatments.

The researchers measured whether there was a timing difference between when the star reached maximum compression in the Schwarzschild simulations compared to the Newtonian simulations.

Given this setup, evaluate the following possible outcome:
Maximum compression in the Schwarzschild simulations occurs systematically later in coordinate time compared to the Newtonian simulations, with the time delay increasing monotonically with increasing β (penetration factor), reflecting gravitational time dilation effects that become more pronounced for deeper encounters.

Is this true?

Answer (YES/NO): NO